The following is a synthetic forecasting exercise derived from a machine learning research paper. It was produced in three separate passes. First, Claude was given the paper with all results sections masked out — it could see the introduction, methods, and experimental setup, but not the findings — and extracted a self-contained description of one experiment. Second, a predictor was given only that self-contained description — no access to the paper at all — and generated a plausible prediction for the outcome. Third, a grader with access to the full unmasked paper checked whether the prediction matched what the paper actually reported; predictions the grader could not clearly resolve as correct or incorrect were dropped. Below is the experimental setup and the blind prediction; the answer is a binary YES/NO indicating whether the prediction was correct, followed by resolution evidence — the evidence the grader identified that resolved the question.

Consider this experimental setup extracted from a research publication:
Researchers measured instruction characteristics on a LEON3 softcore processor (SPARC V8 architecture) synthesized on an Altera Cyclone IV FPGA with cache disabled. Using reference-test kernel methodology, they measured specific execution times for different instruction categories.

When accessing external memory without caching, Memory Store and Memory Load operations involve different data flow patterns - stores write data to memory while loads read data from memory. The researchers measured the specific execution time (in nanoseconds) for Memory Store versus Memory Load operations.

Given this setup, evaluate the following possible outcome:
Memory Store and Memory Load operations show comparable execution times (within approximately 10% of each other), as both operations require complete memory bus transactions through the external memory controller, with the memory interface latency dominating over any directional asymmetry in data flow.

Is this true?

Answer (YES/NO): NO